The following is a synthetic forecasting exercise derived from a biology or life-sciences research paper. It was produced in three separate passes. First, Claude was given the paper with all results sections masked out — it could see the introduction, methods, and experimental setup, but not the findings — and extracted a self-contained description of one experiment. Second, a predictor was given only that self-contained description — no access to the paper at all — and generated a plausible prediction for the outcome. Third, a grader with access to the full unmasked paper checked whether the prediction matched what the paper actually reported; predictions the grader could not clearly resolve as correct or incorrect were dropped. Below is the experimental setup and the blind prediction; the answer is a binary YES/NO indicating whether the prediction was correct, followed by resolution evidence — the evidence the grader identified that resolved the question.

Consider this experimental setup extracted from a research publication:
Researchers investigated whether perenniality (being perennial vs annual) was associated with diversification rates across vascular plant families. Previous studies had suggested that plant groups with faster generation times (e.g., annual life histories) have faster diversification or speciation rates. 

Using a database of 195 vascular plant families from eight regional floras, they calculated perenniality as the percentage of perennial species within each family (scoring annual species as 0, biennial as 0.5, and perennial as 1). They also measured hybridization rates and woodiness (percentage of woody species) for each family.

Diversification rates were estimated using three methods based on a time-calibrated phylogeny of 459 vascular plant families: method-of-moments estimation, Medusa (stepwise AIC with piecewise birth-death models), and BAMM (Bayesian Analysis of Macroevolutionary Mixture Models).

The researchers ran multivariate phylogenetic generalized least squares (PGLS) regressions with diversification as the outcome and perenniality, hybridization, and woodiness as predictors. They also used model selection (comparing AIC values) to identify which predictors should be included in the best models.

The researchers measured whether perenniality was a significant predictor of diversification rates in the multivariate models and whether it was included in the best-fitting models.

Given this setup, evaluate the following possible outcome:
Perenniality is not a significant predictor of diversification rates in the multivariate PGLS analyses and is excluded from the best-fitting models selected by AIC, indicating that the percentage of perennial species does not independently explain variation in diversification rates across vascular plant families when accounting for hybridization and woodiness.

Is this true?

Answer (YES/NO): YES